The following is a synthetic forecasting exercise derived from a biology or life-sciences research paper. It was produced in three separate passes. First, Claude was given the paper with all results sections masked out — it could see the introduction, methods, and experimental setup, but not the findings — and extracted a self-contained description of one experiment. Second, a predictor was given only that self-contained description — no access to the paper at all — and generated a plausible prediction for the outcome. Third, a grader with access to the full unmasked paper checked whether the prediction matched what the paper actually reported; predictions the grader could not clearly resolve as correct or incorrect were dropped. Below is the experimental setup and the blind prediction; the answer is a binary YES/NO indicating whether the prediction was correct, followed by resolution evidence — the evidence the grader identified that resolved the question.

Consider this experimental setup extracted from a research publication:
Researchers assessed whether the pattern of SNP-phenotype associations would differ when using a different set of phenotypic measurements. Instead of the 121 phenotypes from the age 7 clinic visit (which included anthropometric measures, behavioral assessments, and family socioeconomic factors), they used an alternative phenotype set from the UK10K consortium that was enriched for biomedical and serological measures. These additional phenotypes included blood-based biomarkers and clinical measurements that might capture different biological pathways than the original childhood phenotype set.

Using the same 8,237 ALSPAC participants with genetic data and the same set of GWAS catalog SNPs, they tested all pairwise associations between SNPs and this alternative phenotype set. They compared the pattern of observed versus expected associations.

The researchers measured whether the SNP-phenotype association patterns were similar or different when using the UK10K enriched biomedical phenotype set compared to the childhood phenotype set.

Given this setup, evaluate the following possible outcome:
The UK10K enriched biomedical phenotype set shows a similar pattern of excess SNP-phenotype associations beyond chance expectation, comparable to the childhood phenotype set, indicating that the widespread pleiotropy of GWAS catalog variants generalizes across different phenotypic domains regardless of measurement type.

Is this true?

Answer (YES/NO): YES